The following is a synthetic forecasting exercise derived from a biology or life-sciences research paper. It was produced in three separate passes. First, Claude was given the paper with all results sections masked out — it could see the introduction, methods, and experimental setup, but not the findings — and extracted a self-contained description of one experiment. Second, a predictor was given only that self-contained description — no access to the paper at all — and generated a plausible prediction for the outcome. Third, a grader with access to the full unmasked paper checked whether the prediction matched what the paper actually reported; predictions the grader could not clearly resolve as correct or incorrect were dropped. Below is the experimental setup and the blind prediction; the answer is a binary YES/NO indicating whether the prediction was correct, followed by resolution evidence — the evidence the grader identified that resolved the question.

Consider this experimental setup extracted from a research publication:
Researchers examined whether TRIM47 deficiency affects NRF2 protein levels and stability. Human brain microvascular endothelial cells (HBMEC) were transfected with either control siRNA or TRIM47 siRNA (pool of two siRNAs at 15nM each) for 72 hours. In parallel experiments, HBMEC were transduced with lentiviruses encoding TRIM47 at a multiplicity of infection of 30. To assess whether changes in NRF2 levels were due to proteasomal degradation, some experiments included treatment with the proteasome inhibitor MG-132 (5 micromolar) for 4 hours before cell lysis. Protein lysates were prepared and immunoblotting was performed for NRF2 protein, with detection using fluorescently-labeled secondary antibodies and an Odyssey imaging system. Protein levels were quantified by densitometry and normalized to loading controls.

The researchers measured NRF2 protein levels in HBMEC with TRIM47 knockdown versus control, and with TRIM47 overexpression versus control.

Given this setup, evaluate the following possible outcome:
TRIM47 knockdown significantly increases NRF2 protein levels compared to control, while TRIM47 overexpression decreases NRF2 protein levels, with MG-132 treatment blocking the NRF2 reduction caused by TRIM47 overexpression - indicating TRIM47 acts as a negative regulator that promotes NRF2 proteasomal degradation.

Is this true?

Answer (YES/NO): NO